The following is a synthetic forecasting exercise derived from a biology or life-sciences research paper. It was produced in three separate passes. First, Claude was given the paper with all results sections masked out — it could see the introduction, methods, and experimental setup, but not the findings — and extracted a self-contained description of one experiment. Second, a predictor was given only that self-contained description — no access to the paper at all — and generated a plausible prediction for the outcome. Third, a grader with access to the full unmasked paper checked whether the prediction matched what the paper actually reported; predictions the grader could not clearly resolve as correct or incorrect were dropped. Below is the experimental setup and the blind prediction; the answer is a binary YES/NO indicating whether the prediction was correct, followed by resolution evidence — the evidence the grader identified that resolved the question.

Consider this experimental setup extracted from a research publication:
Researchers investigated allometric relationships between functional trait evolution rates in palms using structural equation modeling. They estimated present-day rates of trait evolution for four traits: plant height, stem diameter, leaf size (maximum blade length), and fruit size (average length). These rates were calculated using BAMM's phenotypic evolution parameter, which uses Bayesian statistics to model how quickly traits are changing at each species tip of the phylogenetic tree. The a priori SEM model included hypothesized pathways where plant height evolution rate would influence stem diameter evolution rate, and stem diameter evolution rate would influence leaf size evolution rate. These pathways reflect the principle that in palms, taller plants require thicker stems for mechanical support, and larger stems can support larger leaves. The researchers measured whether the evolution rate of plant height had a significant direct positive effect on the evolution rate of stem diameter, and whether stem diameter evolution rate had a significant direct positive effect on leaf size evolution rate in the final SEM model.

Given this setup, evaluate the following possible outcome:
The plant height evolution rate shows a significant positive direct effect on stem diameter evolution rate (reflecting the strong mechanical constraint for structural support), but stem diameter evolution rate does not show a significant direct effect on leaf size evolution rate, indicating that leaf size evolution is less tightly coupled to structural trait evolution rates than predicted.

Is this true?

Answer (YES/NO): NO